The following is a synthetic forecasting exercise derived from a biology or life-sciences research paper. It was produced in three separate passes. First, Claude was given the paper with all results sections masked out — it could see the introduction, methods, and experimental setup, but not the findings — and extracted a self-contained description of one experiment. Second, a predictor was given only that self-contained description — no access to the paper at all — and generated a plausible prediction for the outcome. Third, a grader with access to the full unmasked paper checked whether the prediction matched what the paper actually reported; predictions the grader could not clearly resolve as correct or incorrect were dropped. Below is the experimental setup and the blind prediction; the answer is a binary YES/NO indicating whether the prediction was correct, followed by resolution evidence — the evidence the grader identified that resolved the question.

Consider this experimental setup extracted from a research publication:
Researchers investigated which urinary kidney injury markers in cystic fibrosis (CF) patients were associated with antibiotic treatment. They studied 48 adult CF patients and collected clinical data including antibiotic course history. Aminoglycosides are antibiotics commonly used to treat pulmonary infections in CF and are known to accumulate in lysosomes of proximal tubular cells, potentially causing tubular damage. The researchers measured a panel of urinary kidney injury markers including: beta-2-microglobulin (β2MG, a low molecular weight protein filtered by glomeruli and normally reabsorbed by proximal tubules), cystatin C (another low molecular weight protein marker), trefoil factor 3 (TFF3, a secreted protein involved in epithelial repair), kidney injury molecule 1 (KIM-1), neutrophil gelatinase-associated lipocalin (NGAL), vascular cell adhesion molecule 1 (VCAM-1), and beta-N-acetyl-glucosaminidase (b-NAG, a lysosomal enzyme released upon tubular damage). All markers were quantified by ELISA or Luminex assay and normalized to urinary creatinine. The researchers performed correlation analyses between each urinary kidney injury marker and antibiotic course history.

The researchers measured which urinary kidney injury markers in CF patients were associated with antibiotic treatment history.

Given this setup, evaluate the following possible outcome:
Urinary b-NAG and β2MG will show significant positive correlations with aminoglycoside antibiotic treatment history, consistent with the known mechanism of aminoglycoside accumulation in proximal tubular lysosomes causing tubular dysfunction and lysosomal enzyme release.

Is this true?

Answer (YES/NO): NO